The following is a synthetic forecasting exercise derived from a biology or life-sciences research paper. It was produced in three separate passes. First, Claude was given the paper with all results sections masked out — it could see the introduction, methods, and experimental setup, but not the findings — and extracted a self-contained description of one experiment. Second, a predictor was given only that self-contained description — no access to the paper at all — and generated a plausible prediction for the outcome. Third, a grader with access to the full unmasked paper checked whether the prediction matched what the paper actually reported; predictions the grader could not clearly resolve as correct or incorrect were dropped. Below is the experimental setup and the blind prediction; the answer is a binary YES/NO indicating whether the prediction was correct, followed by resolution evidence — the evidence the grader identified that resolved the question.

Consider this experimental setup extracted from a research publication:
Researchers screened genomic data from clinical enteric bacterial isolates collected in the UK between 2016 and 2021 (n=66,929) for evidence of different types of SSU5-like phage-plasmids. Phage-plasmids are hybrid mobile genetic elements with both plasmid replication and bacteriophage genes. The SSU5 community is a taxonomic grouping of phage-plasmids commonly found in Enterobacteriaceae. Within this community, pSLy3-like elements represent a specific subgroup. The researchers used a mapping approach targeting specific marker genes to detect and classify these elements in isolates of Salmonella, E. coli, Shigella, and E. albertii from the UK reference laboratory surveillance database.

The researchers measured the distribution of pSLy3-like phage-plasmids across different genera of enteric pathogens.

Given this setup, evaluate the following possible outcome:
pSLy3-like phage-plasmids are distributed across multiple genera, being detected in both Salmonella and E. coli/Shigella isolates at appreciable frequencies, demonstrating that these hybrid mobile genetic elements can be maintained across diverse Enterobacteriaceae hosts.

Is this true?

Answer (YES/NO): NO